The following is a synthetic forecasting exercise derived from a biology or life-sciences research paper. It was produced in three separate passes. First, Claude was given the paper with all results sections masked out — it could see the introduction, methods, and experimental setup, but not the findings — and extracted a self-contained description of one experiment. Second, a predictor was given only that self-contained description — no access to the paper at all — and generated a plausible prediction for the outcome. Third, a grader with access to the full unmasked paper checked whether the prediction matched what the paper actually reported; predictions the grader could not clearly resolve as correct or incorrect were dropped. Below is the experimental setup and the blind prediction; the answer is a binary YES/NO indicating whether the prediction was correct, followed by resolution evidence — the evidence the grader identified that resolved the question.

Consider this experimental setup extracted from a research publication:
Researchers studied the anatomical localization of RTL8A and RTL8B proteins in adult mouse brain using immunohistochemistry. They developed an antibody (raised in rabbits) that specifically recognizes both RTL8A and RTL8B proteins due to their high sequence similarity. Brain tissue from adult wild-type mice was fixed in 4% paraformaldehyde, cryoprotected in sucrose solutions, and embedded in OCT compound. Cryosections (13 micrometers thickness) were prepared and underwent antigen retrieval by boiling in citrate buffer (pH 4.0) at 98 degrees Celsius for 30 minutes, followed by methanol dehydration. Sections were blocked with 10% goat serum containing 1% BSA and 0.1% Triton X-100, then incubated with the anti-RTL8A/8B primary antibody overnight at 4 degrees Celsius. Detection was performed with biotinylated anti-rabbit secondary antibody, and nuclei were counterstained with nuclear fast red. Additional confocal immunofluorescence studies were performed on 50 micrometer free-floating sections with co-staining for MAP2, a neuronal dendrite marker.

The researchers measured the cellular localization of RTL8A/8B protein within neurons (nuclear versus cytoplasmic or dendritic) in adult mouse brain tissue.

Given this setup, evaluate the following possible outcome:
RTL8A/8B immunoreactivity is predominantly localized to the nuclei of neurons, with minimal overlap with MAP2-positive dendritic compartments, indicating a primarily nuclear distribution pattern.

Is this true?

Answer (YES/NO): NO